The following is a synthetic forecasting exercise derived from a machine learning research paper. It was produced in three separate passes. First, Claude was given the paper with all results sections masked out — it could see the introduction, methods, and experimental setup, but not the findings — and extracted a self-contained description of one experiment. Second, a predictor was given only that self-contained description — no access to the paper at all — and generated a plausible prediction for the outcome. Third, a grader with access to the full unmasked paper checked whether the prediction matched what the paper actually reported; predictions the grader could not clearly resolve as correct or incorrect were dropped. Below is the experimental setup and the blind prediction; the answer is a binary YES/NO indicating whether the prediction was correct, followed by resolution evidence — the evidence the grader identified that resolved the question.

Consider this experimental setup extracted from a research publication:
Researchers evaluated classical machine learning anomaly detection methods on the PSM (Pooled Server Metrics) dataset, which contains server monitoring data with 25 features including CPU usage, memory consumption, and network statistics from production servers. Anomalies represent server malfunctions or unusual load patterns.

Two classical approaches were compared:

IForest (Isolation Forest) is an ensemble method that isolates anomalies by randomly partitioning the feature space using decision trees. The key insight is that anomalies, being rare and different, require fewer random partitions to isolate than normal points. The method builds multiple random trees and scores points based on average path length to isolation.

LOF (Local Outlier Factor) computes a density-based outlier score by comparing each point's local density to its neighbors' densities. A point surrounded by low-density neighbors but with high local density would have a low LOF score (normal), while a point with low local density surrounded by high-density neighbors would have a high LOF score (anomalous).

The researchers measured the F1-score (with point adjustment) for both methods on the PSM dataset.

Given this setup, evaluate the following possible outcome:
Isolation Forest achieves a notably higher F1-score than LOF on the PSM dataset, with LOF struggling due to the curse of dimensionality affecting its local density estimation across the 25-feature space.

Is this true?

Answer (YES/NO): YES